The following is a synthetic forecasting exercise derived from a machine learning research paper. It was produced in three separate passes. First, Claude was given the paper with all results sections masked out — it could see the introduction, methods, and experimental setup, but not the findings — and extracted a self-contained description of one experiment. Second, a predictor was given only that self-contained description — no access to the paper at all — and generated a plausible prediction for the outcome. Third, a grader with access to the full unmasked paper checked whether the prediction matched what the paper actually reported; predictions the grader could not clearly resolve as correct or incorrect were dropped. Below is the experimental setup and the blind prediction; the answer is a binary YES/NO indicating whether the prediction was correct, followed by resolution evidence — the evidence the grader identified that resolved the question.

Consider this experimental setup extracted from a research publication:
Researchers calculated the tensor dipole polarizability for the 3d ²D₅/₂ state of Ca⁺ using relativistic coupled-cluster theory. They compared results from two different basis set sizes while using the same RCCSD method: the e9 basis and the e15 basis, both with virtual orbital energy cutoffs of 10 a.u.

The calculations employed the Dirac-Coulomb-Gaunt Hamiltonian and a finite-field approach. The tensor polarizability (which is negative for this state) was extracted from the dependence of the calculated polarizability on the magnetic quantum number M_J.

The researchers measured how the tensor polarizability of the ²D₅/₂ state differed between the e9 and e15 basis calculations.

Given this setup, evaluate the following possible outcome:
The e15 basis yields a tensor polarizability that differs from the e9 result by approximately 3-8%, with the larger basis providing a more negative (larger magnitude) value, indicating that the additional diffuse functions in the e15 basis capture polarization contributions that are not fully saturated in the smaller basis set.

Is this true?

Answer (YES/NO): NO